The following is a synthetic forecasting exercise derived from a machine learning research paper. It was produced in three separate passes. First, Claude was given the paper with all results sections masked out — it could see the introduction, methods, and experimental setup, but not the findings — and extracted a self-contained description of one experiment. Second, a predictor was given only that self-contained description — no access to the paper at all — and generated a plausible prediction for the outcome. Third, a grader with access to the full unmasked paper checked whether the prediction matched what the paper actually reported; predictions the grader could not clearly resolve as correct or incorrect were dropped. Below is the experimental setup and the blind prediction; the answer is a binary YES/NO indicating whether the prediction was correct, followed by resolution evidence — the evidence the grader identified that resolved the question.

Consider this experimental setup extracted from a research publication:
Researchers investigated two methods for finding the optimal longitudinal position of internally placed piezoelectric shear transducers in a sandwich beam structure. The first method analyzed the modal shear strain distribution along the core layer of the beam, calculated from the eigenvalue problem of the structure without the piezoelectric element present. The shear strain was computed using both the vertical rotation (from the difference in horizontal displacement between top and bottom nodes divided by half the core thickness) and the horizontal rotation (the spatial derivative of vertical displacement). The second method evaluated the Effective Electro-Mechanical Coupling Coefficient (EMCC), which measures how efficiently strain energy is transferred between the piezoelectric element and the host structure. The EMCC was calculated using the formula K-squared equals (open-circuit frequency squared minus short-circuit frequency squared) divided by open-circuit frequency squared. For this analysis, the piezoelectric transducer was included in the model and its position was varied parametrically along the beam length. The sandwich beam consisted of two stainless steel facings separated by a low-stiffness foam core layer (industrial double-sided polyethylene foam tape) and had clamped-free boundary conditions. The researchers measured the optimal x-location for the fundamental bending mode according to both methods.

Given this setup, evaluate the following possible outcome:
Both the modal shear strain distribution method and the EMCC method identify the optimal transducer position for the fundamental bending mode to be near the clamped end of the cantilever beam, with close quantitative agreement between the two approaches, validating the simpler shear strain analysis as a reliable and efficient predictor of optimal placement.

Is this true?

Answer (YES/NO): NO